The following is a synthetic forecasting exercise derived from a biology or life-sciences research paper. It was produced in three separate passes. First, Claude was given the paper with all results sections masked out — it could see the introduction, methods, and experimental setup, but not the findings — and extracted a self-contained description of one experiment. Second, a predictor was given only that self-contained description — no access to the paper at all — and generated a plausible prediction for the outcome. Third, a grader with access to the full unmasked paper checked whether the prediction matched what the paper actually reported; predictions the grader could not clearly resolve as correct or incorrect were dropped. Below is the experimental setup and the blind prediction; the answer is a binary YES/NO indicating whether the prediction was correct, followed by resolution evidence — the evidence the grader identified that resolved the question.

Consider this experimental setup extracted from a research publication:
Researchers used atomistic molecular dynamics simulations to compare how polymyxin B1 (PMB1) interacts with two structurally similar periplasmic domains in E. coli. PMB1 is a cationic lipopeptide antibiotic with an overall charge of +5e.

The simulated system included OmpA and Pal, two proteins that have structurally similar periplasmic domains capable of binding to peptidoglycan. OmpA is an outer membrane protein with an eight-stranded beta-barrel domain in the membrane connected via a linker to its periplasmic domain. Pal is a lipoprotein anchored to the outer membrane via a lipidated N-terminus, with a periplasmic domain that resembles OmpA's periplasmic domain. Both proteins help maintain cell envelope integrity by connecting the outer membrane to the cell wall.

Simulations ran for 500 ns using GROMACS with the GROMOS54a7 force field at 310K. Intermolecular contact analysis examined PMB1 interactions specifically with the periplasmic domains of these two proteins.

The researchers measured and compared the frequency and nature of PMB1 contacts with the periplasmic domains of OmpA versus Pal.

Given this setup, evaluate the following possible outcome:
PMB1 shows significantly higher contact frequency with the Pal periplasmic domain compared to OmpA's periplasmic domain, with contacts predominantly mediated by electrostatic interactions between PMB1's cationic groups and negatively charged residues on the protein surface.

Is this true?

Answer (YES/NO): NO